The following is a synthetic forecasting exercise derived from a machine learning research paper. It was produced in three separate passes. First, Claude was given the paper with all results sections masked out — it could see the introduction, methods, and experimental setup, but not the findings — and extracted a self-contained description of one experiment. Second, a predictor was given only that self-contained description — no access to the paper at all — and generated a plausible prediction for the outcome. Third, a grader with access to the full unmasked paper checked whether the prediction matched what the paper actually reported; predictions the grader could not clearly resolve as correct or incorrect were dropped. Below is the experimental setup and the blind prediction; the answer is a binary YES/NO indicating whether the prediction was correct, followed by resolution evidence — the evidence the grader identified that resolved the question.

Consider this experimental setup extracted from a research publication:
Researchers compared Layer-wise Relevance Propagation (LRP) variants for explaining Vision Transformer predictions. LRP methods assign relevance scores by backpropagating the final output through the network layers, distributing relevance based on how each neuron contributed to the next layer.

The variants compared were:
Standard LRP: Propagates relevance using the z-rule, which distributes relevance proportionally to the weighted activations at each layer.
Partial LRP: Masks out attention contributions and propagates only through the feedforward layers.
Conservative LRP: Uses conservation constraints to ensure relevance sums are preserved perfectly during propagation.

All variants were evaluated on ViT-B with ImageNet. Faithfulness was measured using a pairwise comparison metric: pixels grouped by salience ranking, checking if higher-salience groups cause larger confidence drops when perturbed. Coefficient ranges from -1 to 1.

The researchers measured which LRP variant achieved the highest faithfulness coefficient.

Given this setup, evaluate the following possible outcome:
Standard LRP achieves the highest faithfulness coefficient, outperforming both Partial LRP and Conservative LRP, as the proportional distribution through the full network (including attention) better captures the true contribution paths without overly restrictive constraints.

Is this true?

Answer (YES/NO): NO